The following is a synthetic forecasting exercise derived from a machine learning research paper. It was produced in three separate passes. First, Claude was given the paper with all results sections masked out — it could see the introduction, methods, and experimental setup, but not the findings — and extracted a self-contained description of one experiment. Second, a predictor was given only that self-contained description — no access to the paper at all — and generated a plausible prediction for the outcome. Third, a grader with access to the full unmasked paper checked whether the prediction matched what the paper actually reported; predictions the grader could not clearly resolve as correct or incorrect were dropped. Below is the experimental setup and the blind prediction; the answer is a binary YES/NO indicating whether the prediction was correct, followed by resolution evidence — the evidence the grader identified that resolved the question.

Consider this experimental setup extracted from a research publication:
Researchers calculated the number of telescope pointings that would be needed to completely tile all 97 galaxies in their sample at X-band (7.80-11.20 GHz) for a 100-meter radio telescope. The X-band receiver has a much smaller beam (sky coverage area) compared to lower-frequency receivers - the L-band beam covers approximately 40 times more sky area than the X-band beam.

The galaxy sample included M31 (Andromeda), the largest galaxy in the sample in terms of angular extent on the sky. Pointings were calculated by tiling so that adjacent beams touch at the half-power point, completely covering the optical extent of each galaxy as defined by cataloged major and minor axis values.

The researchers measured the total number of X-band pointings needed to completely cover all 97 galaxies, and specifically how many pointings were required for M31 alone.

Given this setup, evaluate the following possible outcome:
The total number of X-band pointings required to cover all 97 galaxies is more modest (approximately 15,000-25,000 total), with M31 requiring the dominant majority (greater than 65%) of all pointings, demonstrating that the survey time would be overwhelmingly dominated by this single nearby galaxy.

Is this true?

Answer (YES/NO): NO